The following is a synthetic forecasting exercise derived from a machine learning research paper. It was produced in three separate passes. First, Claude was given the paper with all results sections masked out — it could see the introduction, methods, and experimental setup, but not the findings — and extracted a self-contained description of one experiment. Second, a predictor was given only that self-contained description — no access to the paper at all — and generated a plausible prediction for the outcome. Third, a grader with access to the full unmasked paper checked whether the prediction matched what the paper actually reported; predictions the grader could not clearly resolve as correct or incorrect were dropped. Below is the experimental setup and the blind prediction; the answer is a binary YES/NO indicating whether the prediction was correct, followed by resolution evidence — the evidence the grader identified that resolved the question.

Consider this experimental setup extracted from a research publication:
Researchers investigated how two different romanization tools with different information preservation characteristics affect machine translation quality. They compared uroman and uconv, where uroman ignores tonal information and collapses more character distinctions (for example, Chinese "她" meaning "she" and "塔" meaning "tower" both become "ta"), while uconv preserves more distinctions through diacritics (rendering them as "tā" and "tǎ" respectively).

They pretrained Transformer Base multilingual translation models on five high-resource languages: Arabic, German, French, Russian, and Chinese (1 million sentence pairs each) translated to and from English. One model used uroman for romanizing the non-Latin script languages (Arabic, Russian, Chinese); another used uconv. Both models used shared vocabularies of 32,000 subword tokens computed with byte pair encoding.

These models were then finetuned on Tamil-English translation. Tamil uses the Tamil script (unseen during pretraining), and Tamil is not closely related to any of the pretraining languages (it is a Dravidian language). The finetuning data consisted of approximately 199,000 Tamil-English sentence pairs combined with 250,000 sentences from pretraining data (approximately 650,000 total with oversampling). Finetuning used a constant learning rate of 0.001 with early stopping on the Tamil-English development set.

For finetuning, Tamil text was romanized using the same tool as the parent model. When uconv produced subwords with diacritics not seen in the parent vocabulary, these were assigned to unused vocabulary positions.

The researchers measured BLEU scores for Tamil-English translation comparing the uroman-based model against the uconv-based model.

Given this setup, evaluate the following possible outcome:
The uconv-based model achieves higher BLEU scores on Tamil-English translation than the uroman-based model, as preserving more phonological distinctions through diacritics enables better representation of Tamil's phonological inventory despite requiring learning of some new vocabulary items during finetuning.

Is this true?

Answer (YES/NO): YES